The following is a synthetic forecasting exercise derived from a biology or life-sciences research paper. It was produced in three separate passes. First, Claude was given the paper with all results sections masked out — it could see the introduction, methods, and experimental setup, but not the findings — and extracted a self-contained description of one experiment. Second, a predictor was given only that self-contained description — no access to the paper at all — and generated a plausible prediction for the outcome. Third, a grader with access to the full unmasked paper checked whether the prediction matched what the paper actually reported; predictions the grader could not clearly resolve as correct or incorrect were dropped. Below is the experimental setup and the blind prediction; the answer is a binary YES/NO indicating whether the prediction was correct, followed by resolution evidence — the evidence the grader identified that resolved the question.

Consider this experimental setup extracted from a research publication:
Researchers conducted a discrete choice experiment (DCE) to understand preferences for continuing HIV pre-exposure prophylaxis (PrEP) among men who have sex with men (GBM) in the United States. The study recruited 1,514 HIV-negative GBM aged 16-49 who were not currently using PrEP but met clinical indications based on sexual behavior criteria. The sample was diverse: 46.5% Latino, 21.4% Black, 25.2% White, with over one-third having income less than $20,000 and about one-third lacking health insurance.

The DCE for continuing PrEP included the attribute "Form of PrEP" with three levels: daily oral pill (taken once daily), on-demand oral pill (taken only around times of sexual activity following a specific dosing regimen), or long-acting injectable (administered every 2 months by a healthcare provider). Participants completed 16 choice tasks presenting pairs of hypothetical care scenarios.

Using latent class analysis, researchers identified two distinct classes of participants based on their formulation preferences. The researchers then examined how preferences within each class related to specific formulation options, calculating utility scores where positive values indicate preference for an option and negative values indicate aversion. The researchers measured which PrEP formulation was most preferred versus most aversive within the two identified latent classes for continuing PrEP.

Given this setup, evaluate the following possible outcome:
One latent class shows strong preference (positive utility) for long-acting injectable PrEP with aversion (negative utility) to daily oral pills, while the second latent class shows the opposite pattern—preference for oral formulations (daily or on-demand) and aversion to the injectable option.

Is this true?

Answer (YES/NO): YES